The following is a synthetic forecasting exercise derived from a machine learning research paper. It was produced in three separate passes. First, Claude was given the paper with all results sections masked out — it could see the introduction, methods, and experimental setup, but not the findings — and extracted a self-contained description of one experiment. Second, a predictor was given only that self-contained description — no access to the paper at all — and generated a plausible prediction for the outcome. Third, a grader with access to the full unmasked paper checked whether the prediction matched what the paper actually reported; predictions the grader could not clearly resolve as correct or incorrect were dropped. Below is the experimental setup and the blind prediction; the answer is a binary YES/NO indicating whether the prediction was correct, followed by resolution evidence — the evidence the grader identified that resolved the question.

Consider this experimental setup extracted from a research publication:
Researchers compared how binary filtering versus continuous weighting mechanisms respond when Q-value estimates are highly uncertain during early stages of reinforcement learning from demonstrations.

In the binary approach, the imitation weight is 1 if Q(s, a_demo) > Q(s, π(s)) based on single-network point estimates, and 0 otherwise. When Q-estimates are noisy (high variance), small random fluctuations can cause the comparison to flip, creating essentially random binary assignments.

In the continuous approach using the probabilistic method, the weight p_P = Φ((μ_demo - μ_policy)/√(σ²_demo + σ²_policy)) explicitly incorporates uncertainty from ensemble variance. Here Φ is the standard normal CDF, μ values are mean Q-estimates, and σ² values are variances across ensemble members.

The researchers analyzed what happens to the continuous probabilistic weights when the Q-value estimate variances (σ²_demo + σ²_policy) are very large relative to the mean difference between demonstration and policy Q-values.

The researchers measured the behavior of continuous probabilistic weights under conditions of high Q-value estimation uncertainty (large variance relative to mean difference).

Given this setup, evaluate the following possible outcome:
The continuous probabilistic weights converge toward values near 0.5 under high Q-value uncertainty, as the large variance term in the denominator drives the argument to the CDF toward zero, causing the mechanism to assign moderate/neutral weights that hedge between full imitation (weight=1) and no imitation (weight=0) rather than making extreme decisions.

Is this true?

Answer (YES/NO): YES